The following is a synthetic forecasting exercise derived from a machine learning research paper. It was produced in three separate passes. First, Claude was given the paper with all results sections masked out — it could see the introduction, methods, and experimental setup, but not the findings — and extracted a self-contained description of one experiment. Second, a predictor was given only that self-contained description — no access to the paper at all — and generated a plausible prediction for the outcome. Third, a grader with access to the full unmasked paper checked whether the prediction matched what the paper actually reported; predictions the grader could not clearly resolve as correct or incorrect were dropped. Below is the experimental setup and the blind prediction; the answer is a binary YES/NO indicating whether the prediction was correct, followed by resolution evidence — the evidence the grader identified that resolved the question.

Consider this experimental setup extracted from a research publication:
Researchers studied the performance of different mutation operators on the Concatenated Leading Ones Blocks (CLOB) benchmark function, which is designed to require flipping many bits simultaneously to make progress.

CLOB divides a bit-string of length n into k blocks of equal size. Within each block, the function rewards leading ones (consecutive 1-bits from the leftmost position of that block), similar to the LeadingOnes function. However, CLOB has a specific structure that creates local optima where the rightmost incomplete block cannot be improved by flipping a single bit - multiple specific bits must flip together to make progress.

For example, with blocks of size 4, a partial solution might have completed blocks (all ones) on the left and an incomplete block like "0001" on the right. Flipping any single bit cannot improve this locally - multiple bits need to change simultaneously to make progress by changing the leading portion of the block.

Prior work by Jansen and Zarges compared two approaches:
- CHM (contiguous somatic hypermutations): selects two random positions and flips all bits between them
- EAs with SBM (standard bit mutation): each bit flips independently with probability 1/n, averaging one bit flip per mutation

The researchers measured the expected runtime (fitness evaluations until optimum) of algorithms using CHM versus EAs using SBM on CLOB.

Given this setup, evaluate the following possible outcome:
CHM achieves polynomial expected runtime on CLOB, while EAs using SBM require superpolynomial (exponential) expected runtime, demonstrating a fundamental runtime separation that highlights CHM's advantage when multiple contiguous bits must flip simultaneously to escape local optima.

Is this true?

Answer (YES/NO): YES